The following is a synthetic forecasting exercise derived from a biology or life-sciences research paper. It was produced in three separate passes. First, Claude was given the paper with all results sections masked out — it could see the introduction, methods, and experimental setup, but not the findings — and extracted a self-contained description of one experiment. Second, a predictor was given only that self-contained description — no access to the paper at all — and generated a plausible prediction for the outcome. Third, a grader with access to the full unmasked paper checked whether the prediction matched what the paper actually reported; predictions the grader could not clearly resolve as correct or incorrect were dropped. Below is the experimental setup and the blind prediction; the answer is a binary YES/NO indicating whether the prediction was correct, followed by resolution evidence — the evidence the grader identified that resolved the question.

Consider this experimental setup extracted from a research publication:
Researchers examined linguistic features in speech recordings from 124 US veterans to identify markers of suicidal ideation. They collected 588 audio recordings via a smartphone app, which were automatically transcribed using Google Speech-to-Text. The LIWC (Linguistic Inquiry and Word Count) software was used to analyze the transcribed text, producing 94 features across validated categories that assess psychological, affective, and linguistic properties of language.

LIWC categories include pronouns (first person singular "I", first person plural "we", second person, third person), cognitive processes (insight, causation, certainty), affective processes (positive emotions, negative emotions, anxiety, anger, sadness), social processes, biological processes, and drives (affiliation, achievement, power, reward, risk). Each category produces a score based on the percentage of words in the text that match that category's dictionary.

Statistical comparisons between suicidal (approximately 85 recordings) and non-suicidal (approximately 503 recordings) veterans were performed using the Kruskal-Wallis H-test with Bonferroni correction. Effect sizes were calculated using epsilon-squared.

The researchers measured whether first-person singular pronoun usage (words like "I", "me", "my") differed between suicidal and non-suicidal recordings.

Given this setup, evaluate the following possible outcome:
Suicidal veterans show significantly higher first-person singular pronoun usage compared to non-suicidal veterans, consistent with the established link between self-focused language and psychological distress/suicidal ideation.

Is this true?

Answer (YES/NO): NO